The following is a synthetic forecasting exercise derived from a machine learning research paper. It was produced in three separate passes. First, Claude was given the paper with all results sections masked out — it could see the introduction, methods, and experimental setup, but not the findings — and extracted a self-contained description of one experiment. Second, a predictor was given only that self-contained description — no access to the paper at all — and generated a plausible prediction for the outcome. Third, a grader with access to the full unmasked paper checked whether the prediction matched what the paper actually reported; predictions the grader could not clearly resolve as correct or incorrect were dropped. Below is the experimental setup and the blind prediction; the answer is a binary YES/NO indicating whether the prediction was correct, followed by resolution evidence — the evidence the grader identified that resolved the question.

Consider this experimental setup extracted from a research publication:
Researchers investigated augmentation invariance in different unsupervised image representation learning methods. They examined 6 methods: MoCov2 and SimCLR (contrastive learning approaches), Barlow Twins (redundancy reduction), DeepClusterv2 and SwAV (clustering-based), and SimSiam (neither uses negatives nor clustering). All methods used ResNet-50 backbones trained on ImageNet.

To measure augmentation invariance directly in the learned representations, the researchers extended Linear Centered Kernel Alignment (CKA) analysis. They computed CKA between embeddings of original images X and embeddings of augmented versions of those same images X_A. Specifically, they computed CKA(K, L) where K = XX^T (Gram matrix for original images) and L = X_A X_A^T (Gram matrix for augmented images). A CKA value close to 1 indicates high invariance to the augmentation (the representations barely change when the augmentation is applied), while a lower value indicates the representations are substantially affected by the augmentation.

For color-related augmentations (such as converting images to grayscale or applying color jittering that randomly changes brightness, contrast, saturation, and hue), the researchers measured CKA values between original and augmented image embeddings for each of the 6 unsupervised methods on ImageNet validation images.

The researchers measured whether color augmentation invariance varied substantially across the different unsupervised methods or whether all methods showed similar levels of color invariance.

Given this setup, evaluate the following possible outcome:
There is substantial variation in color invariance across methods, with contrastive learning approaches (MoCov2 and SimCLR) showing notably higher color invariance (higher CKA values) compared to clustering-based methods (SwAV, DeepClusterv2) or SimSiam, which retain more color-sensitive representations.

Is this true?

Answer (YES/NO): NO